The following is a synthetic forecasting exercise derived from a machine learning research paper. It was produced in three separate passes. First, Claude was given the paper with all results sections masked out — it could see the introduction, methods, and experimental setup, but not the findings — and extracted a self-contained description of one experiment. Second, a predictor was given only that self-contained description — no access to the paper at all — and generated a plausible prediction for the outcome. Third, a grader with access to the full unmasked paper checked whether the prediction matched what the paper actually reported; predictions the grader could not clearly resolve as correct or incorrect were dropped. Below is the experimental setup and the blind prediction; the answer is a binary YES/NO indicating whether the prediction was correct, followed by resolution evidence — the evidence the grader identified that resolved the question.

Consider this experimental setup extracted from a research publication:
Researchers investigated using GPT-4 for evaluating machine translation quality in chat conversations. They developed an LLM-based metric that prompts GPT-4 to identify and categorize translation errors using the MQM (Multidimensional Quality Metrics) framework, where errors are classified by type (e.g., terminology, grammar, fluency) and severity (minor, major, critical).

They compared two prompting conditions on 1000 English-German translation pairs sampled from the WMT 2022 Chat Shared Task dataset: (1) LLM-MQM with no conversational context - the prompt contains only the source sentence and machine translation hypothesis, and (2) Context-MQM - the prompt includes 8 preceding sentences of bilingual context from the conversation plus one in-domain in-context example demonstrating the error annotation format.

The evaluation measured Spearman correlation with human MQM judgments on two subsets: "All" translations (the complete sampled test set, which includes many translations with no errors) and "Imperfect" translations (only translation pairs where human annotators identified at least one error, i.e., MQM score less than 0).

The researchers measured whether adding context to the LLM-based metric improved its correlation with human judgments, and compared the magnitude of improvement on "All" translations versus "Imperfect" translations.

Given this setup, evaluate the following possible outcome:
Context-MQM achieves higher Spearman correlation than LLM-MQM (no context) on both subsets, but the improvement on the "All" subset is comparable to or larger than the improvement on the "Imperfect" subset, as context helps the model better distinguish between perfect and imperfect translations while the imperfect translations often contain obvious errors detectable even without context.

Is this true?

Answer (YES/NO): NO